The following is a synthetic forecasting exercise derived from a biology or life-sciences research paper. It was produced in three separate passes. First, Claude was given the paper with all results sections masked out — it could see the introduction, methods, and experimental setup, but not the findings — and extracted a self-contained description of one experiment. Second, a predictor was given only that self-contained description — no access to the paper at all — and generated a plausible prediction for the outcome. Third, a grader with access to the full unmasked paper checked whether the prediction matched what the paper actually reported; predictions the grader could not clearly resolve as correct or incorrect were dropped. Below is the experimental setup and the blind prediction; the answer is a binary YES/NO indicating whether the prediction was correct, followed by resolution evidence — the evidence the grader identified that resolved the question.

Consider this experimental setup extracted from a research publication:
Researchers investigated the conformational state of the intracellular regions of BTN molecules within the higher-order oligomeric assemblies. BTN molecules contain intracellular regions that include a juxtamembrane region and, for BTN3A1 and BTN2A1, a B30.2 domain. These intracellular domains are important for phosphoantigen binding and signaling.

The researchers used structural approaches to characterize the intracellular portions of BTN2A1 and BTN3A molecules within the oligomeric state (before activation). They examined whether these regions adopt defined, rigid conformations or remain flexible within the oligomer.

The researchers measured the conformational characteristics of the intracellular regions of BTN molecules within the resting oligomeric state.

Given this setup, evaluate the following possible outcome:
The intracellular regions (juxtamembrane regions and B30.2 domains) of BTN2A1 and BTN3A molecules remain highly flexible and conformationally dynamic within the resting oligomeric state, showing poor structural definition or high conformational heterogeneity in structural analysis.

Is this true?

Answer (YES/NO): YES